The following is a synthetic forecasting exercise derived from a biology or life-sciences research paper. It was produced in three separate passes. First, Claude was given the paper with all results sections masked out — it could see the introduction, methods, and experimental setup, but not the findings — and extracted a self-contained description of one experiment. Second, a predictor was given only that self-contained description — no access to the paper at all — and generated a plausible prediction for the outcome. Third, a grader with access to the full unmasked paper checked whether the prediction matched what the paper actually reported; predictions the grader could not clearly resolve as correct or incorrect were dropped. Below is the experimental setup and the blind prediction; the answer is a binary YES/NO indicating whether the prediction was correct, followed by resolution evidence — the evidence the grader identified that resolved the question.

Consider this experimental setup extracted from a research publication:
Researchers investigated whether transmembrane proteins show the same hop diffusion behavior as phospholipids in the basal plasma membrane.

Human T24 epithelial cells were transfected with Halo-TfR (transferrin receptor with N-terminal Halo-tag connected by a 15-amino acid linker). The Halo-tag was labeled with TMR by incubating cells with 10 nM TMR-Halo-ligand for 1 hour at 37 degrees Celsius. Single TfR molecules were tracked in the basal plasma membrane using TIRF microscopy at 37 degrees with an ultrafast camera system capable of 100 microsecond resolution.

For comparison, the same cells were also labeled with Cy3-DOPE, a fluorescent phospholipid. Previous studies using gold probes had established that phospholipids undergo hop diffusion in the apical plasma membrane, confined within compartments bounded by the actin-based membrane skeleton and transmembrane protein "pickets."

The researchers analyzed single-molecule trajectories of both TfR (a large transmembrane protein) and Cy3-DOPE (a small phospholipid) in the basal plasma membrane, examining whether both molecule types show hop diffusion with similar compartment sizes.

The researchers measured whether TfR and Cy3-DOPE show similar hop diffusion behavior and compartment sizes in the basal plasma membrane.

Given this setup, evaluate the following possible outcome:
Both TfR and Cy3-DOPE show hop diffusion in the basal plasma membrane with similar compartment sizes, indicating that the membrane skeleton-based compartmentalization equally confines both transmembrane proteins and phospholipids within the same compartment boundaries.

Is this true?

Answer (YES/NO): YES